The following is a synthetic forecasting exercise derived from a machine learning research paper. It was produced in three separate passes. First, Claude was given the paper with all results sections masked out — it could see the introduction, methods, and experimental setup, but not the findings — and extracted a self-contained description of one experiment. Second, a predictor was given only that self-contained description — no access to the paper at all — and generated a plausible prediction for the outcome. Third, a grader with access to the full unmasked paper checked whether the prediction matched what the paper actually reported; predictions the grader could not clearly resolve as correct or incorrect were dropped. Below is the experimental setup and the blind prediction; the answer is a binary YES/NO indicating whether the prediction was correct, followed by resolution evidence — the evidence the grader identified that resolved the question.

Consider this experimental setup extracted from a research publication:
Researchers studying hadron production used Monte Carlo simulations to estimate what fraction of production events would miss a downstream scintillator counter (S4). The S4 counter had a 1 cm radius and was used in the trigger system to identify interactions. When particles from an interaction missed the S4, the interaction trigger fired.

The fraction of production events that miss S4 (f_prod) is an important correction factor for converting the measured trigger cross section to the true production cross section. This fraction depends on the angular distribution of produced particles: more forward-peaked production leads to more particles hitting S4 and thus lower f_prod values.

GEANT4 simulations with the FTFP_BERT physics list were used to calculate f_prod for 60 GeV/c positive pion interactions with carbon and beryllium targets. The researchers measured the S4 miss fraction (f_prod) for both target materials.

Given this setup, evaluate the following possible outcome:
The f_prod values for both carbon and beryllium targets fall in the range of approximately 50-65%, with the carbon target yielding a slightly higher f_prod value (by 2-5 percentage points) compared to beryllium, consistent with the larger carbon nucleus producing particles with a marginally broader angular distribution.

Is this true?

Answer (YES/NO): NO